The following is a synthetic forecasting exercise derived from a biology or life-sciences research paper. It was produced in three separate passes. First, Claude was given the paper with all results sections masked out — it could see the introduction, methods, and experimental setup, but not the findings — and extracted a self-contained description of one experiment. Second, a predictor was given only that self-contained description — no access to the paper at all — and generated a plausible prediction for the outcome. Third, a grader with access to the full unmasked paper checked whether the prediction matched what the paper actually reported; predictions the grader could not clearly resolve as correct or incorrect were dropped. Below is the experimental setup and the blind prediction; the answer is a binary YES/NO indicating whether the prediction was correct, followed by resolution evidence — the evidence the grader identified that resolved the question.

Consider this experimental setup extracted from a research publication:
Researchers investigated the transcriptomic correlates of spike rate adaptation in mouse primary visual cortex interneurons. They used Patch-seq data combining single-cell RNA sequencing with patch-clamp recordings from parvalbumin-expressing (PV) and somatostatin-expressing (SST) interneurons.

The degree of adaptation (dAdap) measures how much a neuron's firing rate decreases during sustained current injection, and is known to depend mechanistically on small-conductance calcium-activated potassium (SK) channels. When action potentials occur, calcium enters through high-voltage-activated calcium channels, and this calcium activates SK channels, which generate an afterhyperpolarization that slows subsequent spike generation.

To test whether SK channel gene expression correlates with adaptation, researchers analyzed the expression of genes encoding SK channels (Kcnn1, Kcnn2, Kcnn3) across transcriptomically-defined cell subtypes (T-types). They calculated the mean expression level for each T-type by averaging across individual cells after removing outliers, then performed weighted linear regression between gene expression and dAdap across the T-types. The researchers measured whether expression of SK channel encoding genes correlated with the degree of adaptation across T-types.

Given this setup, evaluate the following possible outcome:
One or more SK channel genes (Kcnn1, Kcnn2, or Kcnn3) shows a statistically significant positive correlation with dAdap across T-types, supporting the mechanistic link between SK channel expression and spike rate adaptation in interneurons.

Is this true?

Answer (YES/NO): NO